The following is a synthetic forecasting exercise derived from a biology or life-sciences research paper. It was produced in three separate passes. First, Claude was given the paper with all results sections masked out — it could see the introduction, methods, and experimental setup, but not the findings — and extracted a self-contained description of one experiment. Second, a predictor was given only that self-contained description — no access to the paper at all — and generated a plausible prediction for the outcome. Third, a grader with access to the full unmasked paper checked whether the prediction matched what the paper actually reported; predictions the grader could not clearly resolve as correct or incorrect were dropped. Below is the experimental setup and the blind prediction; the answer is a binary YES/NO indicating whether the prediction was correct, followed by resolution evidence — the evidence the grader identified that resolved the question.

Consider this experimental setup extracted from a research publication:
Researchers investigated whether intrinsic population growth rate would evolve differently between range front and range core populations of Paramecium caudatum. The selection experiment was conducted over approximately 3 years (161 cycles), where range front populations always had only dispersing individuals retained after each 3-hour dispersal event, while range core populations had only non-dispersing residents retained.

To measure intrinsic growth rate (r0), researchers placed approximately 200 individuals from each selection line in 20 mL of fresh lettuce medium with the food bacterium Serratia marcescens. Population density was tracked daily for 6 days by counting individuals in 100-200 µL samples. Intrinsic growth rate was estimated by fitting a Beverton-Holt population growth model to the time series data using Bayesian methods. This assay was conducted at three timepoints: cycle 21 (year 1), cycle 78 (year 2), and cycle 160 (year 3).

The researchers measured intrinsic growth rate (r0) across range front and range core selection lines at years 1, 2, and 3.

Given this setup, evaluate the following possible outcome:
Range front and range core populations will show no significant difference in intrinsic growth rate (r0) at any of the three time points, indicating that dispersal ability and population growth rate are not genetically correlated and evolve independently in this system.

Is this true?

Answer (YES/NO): NO